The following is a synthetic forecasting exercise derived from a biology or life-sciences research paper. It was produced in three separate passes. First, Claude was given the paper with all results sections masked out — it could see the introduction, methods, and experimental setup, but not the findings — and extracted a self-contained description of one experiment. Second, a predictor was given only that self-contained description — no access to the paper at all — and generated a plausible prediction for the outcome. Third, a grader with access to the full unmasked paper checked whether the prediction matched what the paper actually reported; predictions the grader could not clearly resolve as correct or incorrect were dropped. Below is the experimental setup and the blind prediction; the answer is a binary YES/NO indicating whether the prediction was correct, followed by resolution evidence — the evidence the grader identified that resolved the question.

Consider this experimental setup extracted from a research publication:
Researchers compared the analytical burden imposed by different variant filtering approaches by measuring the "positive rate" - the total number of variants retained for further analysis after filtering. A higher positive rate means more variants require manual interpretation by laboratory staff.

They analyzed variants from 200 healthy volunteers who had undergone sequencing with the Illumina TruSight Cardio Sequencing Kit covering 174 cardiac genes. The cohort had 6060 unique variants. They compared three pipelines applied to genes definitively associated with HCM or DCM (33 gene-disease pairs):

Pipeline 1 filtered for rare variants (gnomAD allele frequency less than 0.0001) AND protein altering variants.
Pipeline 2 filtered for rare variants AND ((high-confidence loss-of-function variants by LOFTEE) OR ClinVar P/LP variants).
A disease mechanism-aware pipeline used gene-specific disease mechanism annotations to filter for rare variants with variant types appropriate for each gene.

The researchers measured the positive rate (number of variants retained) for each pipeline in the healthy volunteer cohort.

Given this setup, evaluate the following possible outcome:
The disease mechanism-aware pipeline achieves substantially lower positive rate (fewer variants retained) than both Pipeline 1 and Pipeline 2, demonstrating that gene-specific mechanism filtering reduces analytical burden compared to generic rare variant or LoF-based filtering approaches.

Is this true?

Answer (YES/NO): NO